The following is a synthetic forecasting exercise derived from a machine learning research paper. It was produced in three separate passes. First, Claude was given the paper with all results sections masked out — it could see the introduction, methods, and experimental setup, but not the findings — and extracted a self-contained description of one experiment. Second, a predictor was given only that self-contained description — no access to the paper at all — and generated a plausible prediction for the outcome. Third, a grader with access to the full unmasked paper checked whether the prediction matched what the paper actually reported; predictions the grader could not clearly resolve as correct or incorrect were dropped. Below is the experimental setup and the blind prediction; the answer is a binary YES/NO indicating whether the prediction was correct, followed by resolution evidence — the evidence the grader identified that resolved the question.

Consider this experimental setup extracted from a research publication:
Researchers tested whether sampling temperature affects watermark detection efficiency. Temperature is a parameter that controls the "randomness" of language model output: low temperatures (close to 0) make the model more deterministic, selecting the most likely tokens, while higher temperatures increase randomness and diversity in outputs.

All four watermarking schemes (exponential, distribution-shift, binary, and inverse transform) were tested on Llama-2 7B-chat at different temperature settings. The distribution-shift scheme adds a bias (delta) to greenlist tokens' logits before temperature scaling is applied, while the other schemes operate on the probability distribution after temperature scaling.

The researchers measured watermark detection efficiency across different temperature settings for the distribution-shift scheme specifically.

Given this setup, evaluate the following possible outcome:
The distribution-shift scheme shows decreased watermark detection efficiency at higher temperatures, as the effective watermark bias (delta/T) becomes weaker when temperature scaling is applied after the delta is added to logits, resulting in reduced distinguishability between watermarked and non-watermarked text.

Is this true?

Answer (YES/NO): YES